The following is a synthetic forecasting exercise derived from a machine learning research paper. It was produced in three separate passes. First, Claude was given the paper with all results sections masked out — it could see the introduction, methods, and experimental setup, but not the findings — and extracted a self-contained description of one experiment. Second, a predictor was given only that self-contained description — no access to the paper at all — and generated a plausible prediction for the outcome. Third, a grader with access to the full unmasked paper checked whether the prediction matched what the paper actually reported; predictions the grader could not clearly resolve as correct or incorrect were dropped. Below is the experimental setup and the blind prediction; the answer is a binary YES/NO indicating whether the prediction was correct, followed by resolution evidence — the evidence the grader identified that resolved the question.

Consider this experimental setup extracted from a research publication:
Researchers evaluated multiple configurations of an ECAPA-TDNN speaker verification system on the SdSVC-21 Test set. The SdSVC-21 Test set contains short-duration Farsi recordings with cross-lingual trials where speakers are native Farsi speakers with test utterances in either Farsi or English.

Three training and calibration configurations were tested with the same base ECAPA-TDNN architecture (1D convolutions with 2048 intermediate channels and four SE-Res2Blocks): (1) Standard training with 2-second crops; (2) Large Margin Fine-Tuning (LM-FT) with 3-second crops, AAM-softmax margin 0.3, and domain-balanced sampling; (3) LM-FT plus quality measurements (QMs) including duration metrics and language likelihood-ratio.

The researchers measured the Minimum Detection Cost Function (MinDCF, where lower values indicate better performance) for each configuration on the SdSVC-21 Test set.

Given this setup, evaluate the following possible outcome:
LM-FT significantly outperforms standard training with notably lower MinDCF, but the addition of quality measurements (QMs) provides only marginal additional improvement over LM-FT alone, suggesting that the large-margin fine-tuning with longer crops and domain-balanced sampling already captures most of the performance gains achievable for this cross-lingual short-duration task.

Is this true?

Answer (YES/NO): YES